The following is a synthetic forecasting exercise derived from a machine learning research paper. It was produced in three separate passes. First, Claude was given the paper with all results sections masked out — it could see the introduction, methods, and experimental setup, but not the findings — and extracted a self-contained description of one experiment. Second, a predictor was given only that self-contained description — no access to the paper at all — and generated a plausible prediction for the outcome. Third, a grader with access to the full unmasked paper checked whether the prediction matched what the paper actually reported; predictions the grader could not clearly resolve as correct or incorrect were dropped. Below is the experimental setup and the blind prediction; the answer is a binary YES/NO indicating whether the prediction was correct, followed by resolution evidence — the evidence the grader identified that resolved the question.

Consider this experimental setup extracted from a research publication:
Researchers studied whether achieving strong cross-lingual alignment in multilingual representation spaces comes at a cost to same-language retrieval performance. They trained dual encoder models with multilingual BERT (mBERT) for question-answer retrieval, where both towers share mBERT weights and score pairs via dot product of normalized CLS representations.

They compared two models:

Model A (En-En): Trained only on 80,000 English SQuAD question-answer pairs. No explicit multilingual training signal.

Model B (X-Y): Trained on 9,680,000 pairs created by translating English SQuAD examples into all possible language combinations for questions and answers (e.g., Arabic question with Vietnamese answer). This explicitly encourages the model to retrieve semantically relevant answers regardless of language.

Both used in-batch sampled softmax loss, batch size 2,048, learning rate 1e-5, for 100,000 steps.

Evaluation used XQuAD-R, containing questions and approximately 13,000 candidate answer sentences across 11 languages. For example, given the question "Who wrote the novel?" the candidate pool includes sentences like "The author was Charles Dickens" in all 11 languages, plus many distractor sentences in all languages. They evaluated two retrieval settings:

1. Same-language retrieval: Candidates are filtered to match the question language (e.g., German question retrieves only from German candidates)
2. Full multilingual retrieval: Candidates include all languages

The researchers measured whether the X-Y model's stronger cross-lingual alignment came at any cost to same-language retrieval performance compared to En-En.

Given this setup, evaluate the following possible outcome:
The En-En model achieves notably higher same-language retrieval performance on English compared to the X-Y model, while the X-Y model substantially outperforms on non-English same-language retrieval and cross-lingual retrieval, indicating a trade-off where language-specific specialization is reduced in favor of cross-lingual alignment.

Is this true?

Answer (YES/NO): NO